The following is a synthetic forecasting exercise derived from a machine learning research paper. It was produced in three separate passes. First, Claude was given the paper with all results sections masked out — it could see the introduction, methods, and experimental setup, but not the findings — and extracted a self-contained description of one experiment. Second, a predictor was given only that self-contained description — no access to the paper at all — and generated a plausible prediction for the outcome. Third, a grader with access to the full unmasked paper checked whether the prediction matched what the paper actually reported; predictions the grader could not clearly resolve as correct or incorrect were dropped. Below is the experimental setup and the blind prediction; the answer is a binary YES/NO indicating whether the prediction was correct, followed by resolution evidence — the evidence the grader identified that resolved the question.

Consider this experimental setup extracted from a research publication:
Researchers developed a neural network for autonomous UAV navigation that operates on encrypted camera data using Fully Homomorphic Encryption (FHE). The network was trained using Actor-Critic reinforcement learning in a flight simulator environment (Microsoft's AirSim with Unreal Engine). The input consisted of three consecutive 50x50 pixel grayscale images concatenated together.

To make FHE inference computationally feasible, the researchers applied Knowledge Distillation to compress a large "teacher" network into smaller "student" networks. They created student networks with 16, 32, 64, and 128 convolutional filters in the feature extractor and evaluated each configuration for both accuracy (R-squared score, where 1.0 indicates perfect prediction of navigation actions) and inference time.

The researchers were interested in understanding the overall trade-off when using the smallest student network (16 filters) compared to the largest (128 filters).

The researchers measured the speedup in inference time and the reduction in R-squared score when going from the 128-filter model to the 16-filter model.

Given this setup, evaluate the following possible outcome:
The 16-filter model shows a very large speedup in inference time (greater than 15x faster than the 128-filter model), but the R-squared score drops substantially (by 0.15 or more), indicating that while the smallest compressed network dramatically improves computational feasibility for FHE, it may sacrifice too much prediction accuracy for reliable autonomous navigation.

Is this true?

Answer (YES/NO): NO